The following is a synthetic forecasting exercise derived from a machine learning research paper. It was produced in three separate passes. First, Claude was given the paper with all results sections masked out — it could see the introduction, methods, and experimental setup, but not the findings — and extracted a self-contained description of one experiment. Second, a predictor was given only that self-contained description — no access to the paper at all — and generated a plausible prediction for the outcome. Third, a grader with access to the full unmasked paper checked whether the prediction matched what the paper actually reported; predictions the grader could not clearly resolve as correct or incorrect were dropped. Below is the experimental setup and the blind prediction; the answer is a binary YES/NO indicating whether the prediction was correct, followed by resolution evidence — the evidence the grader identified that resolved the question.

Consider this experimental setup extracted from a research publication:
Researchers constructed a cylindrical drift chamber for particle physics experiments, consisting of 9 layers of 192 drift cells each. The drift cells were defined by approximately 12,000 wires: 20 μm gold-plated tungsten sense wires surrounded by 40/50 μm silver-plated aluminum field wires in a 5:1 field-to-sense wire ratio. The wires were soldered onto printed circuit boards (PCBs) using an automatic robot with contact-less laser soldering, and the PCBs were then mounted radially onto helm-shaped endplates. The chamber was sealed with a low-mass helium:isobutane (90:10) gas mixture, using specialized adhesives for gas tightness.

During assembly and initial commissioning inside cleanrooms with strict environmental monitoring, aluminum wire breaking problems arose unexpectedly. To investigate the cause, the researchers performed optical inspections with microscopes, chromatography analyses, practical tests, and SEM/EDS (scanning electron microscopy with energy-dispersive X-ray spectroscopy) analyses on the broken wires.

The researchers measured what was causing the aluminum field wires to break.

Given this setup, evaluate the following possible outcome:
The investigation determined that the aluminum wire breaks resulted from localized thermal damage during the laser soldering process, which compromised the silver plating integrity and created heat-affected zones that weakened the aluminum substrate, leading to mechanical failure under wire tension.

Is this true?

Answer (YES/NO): NO